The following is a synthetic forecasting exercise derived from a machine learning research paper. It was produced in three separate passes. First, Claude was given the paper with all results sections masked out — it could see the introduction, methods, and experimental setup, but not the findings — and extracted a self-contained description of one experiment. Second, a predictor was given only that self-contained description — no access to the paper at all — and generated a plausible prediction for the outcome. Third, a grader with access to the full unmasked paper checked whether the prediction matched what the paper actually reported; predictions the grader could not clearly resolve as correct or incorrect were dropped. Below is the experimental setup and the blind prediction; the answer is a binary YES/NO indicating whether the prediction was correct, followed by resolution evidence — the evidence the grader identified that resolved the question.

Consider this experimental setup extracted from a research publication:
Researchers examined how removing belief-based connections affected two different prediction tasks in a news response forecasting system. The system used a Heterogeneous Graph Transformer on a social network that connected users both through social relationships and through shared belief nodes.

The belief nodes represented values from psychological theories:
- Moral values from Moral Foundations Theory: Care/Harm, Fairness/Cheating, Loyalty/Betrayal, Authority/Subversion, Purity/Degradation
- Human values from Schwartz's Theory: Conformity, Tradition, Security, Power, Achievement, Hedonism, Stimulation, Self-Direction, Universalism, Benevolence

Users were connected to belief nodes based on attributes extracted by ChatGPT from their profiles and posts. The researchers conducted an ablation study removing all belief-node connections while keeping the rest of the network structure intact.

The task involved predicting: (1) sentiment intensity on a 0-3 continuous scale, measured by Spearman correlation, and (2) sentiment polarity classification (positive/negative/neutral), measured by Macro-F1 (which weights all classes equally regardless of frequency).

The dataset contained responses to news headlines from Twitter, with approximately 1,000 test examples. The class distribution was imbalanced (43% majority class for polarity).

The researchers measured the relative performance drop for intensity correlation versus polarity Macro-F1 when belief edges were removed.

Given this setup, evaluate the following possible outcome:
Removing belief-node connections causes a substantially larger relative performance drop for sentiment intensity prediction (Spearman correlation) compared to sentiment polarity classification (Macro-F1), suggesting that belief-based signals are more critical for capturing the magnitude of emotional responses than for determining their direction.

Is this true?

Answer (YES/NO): NO